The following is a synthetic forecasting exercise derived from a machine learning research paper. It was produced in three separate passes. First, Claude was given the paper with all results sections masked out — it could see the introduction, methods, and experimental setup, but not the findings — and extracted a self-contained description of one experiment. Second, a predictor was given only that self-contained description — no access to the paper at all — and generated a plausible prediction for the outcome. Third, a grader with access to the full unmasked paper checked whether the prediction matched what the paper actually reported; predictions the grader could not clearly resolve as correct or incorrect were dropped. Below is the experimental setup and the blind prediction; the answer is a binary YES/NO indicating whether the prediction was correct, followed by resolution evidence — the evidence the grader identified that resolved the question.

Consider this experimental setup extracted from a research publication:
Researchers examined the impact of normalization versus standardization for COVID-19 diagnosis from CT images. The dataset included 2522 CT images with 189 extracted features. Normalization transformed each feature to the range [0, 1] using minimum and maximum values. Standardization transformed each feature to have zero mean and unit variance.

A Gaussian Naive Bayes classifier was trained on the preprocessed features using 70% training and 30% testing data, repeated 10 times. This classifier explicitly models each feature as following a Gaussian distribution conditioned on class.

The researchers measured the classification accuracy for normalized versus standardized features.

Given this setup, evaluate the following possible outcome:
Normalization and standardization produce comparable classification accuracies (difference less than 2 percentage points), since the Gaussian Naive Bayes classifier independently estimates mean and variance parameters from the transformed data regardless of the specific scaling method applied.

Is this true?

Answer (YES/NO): NO